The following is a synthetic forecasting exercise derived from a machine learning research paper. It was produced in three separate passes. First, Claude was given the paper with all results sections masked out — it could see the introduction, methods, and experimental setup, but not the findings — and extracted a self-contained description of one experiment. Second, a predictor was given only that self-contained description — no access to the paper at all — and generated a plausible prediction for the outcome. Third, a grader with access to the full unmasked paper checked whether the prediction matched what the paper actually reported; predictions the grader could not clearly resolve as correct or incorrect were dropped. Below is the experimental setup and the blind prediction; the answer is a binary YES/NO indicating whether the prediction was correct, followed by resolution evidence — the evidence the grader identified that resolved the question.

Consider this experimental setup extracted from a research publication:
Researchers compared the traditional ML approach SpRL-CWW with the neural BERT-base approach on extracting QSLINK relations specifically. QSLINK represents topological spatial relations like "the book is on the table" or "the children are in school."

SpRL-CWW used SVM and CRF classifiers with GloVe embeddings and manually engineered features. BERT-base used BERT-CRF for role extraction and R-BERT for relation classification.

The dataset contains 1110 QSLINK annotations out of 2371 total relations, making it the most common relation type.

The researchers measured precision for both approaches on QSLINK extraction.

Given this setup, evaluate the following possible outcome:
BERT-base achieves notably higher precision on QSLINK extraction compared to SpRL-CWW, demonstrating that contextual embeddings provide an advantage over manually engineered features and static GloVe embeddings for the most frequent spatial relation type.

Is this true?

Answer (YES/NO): NO